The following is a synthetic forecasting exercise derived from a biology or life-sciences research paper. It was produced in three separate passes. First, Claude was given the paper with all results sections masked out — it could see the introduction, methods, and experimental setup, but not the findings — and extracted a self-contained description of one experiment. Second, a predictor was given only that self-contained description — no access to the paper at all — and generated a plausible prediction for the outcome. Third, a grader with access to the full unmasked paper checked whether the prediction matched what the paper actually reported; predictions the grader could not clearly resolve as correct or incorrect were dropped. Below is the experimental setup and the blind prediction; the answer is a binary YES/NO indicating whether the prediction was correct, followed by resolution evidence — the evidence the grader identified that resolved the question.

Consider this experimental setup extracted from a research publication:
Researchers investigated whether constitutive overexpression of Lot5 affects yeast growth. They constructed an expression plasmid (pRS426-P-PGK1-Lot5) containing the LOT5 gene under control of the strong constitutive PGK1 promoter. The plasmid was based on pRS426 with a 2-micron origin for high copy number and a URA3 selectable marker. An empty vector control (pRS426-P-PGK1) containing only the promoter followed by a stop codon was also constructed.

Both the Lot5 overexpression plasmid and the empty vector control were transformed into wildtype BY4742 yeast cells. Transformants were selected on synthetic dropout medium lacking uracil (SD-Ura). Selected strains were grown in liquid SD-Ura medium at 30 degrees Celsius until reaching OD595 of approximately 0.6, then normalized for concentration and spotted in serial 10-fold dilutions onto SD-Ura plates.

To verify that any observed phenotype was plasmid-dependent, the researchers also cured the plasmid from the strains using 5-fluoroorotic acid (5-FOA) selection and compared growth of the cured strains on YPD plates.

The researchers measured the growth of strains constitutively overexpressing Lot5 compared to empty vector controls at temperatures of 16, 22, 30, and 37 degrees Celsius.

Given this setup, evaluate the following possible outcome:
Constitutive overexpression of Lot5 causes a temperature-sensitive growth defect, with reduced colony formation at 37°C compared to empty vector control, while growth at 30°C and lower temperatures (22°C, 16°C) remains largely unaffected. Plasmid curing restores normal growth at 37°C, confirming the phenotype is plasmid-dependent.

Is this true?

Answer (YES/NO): NO